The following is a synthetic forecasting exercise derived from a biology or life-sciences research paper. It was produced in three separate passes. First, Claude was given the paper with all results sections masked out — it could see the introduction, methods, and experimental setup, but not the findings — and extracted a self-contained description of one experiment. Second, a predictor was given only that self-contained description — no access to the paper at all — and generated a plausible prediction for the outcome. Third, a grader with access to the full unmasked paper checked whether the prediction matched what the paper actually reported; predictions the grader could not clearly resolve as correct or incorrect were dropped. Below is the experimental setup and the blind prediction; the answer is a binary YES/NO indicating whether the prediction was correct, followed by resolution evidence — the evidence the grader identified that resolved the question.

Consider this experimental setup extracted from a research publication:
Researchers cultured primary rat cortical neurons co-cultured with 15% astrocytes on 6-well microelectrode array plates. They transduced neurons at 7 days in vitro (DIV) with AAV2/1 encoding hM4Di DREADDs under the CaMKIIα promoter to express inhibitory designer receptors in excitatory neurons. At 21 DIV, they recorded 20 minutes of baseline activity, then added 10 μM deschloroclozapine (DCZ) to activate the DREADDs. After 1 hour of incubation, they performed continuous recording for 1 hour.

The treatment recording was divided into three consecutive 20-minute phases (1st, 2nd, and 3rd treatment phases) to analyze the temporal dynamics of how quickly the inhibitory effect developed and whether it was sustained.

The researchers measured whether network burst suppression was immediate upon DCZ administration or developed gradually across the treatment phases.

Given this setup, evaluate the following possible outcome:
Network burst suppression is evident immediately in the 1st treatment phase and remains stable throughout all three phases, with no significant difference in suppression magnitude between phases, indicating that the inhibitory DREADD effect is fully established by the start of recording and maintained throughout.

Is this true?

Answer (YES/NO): NO